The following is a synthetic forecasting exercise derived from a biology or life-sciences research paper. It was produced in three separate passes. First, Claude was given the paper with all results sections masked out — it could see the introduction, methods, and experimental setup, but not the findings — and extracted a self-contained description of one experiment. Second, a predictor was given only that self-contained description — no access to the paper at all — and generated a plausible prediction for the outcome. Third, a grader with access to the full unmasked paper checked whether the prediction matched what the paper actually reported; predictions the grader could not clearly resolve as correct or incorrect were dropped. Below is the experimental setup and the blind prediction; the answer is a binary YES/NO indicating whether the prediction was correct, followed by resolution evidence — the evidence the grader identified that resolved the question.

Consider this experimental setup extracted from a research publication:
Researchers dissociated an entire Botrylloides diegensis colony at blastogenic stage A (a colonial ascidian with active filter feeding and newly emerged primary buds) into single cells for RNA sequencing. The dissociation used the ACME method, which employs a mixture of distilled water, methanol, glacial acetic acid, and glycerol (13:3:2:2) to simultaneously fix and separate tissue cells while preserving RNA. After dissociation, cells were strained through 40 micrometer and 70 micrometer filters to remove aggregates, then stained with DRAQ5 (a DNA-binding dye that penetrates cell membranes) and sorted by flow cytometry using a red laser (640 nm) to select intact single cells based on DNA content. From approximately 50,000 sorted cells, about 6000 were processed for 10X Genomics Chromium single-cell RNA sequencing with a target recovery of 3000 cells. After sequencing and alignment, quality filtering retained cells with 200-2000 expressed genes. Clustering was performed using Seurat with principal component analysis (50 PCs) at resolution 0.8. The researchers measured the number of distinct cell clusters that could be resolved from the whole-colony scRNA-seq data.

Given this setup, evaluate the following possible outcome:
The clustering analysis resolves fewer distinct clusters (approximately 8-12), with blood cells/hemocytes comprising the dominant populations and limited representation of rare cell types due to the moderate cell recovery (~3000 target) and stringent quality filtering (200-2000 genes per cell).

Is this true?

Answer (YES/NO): NO